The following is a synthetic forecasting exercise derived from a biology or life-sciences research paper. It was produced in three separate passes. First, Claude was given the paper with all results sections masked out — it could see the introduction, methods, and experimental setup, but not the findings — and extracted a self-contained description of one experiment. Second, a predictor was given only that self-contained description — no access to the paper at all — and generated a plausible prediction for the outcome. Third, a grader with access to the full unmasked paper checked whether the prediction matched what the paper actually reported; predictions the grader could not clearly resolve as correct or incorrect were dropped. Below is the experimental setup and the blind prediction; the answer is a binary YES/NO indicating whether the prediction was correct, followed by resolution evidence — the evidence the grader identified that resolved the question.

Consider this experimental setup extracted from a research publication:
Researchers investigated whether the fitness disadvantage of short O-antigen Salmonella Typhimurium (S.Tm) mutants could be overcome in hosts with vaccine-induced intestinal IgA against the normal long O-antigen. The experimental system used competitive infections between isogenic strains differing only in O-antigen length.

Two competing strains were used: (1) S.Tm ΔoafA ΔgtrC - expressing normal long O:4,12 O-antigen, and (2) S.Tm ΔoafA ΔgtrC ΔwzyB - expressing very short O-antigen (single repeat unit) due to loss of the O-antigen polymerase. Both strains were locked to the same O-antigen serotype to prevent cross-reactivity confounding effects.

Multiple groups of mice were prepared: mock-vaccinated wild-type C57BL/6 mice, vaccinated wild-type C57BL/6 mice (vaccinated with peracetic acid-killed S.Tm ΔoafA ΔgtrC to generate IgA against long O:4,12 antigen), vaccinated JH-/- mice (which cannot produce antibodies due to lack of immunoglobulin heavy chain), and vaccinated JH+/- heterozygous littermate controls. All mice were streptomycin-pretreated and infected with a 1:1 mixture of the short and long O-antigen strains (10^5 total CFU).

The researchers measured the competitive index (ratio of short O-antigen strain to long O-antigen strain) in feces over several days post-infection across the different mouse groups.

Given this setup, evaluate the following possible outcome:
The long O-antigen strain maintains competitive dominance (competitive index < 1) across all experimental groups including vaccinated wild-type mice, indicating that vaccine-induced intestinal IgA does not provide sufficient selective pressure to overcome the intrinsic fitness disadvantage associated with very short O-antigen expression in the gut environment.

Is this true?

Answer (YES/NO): NO